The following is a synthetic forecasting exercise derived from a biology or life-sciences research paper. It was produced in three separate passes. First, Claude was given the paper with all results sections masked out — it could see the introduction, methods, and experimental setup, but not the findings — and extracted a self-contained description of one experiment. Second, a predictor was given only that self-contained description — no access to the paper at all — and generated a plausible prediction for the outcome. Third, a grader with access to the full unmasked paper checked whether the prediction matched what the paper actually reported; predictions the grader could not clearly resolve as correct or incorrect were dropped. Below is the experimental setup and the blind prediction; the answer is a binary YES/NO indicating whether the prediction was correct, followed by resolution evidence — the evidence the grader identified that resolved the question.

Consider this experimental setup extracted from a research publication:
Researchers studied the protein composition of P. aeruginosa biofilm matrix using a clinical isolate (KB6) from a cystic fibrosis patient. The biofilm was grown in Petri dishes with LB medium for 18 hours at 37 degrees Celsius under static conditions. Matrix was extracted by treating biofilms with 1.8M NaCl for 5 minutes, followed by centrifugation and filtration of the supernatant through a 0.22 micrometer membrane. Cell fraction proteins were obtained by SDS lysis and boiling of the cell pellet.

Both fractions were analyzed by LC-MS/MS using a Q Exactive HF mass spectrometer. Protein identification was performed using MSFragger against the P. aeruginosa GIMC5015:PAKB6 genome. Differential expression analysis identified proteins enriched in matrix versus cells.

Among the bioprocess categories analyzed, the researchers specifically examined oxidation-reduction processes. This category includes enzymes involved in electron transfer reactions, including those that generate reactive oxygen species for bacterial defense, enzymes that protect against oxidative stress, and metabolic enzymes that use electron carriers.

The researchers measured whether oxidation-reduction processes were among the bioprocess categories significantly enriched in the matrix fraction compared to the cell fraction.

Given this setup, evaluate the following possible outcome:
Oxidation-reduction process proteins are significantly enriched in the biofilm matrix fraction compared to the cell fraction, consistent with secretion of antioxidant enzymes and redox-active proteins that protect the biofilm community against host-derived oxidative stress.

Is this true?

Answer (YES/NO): YES